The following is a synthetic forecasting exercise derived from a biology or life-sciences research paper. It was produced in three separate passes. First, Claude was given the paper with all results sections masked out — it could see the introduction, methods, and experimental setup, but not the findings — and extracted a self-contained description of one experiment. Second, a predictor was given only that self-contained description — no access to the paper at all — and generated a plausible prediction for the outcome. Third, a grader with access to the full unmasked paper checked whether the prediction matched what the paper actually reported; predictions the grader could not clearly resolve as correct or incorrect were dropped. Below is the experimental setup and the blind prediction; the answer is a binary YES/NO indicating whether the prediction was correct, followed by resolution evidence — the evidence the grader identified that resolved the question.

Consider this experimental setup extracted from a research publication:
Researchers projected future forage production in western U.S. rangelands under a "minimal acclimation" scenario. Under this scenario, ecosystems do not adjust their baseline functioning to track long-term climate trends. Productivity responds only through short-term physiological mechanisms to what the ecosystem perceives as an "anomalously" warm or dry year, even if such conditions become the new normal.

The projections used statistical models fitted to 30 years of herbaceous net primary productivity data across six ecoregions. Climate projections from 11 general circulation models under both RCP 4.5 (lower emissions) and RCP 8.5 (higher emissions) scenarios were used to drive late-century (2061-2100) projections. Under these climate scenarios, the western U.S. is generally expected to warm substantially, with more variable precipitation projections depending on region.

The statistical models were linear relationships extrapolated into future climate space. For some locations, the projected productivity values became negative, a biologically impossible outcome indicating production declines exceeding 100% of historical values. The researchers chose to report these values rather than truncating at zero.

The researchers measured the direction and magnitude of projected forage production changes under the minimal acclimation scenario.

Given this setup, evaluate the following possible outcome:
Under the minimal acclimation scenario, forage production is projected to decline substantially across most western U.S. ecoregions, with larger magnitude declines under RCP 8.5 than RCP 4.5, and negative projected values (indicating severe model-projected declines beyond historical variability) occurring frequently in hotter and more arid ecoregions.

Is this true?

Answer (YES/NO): NO